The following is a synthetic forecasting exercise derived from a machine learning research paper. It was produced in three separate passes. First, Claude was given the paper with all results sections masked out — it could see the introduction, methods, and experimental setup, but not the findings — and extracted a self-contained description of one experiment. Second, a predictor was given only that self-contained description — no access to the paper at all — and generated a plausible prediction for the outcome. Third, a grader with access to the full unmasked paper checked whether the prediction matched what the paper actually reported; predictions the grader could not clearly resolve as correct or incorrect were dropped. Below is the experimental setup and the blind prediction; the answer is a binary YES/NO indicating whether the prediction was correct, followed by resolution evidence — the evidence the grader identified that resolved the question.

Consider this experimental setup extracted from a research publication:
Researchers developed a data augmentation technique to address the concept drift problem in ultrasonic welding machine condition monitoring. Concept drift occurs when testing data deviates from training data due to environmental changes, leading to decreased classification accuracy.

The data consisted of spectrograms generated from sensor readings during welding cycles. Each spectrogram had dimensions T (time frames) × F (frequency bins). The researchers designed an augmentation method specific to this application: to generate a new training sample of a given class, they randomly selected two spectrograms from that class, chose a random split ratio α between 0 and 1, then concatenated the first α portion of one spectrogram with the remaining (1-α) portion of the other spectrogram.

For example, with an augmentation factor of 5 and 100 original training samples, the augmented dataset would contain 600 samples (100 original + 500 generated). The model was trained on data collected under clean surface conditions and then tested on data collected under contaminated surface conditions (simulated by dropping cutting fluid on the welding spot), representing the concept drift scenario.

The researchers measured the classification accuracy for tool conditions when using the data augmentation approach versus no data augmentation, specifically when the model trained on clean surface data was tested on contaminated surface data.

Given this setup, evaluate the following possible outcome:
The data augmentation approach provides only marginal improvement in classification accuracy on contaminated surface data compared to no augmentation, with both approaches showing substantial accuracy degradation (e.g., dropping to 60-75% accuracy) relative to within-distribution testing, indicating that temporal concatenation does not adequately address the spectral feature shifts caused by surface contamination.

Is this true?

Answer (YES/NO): NO